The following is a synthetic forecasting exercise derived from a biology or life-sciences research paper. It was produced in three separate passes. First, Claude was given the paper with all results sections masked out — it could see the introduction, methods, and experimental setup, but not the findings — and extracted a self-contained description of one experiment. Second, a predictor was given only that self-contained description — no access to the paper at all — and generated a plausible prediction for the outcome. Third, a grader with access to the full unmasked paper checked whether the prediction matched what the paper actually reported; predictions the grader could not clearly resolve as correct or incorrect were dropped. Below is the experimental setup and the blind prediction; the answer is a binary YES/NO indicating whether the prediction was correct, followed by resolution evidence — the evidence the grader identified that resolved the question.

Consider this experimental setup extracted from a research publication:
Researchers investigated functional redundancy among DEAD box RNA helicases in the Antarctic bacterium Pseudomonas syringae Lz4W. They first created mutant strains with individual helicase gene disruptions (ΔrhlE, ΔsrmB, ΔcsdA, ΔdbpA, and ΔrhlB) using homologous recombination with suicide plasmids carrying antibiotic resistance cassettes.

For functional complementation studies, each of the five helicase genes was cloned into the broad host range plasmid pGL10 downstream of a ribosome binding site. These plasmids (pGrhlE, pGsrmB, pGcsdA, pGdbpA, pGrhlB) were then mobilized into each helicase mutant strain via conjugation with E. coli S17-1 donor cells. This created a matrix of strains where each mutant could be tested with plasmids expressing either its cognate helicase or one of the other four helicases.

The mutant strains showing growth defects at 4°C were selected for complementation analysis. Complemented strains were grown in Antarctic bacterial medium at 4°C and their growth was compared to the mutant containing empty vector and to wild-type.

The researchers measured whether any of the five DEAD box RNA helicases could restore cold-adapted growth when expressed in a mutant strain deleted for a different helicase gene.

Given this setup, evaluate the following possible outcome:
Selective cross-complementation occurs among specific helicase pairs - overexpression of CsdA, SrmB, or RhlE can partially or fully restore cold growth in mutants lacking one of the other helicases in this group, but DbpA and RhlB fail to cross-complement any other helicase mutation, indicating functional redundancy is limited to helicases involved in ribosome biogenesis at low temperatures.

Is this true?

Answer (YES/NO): NO